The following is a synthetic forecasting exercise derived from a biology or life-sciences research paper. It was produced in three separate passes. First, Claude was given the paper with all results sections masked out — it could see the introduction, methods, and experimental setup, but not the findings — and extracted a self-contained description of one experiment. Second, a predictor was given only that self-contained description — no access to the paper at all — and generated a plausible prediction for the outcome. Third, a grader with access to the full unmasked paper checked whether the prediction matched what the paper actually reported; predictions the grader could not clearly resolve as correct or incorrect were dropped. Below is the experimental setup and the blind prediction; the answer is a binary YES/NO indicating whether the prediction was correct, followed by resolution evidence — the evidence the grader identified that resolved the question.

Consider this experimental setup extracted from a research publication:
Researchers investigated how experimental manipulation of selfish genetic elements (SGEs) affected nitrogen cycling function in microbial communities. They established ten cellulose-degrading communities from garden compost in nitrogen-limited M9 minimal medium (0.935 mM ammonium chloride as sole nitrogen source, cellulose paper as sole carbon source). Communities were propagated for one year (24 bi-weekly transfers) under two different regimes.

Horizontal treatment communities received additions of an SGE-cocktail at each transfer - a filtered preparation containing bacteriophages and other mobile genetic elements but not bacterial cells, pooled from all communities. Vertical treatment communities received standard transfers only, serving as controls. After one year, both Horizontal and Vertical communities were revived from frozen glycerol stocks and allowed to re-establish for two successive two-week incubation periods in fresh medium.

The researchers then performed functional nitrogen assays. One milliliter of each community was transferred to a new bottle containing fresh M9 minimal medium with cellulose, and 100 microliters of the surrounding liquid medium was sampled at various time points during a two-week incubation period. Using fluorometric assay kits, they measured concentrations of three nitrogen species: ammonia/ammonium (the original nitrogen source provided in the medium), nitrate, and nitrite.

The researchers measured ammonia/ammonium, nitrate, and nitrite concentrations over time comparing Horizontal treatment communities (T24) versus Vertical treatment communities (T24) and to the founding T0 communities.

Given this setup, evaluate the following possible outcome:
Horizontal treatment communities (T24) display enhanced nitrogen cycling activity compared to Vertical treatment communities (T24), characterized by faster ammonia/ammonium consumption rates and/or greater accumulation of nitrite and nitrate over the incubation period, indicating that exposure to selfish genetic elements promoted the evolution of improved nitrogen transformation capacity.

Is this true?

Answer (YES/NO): NO